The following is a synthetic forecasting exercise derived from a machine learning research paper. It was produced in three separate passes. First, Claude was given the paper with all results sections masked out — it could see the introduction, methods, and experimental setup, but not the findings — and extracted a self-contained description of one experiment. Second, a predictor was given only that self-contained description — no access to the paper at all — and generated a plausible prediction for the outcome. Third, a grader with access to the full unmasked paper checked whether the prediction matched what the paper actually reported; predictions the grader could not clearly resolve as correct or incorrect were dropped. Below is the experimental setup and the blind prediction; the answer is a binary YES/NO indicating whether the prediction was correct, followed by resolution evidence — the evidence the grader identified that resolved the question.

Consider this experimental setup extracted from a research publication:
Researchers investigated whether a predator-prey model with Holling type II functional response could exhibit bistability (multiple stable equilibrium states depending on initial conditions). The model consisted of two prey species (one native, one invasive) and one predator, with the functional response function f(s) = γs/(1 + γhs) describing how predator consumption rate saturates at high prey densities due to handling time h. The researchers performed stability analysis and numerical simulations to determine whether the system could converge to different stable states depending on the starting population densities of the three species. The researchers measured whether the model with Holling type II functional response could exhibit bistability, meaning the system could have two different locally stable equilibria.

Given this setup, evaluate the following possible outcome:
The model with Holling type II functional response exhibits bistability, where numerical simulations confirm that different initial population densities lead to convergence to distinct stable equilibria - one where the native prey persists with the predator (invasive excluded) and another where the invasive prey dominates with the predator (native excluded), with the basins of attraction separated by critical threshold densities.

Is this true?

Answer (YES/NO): NO